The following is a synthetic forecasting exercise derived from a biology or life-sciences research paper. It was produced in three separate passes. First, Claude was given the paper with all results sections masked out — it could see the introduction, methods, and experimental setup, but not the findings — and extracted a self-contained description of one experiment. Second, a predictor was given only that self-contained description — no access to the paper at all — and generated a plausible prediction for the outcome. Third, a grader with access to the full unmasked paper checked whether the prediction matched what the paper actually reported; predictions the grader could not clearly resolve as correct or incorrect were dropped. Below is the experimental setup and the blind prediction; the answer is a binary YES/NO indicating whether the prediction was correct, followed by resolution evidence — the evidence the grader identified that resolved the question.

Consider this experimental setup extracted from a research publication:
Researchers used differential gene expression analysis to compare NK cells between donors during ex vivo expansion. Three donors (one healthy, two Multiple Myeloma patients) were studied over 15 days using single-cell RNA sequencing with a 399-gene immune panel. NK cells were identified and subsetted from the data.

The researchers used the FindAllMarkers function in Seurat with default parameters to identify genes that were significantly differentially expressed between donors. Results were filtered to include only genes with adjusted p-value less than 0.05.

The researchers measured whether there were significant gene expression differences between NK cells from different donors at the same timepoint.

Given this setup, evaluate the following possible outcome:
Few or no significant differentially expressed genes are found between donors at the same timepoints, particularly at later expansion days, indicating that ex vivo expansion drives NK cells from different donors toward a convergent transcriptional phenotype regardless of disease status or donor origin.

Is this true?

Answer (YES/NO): NO